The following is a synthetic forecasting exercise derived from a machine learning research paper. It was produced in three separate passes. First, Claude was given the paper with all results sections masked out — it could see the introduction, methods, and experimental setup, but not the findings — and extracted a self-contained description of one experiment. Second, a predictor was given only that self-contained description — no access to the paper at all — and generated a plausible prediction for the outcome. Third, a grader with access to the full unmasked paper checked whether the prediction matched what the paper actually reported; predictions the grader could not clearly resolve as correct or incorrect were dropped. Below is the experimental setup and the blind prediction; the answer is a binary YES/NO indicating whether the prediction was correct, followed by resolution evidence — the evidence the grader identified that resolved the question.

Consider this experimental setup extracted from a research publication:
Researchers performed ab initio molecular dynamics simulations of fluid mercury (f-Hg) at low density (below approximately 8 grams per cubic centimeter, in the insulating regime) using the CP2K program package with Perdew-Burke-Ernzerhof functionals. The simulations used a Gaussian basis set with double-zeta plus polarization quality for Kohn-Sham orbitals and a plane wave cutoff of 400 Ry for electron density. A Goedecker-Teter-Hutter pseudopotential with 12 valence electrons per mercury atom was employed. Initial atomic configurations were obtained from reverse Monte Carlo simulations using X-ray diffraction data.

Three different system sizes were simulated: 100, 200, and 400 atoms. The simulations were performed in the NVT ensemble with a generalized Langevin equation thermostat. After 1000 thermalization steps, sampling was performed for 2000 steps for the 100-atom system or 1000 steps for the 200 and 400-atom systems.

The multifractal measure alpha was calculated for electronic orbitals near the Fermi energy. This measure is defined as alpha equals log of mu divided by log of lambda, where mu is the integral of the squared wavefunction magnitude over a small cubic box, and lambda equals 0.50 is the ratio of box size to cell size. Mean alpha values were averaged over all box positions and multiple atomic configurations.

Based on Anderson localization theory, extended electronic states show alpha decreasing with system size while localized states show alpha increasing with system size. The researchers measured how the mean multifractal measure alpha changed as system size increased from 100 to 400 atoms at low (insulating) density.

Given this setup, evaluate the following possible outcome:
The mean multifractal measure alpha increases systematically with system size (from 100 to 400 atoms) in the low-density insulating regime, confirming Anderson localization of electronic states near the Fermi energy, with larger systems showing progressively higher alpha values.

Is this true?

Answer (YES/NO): YES